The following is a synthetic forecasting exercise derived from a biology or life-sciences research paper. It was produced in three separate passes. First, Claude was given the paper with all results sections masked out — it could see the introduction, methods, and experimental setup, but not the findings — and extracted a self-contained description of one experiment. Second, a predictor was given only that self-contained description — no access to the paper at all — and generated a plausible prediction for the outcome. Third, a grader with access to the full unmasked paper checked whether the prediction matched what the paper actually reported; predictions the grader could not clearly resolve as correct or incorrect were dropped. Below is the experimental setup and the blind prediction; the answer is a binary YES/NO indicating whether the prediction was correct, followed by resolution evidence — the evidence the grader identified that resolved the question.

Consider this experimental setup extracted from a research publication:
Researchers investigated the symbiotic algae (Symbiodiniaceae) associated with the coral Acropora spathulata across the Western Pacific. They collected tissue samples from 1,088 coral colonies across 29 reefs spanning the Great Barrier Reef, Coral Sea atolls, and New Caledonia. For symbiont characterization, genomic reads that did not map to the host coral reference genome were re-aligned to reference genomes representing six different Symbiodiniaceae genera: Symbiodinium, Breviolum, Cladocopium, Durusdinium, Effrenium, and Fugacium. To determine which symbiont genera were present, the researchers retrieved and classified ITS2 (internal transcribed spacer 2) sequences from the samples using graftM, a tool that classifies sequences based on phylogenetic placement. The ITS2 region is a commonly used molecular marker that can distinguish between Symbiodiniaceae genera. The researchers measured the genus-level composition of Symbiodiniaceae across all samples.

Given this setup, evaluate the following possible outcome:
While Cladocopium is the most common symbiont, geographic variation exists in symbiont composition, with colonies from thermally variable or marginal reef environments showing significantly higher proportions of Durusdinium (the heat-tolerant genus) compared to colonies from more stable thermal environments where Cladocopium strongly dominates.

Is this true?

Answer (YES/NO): NO